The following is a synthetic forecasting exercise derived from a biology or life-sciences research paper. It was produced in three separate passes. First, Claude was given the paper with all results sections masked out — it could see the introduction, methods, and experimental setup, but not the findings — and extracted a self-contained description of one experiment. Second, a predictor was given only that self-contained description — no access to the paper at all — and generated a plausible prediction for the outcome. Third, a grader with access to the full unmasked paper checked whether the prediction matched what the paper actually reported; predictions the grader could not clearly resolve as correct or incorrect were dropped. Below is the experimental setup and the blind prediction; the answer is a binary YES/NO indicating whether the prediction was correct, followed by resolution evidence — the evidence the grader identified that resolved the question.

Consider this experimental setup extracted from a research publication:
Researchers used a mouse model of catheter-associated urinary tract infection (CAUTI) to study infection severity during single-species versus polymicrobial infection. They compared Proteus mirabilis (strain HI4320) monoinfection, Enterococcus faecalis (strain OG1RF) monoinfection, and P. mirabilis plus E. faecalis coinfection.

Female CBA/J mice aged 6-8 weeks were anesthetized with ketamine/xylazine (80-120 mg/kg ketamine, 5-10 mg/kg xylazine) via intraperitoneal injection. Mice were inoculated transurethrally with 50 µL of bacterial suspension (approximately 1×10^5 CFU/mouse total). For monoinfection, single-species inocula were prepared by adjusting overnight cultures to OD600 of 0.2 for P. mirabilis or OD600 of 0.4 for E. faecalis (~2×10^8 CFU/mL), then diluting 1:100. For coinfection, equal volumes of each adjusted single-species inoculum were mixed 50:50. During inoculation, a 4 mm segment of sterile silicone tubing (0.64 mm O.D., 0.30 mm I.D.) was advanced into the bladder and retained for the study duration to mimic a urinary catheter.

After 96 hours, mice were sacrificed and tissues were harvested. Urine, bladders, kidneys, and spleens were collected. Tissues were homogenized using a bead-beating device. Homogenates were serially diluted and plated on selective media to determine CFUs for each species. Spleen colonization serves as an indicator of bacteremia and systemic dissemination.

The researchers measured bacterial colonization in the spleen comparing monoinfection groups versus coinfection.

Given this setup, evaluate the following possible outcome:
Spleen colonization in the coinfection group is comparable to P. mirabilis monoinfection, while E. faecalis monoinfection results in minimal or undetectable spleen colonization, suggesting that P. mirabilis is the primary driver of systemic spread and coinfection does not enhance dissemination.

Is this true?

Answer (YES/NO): NO